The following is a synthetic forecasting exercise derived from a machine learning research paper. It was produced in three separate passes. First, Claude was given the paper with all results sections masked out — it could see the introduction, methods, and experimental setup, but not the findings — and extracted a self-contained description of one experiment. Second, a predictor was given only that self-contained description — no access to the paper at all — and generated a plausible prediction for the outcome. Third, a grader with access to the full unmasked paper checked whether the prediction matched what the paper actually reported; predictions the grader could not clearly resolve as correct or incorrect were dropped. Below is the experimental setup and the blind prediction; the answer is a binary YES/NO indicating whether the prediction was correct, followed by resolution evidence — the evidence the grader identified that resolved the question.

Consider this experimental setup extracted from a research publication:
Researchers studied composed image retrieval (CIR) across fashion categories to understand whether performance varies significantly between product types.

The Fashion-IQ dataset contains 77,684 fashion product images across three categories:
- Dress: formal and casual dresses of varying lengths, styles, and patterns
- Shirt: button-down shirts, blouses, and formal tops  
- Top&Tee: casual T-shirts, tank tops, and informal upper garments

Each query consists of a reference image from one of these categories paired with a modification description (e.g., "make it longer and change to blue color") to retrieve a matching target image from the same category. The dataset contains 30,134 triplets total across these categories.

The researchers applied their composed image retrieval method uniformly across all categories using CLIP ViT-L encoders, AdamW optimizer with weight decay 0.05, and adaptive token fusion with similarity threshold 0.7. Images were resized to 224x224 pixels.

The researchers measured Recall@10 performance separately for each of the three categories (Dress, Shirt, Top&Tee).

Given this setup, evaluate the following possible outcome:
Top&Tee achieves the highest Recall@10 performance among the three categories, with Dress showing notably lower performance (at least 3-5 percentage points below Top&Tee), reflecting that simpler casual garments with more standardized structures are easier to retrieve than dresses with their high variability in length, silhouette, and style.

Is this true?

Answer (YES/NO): YES